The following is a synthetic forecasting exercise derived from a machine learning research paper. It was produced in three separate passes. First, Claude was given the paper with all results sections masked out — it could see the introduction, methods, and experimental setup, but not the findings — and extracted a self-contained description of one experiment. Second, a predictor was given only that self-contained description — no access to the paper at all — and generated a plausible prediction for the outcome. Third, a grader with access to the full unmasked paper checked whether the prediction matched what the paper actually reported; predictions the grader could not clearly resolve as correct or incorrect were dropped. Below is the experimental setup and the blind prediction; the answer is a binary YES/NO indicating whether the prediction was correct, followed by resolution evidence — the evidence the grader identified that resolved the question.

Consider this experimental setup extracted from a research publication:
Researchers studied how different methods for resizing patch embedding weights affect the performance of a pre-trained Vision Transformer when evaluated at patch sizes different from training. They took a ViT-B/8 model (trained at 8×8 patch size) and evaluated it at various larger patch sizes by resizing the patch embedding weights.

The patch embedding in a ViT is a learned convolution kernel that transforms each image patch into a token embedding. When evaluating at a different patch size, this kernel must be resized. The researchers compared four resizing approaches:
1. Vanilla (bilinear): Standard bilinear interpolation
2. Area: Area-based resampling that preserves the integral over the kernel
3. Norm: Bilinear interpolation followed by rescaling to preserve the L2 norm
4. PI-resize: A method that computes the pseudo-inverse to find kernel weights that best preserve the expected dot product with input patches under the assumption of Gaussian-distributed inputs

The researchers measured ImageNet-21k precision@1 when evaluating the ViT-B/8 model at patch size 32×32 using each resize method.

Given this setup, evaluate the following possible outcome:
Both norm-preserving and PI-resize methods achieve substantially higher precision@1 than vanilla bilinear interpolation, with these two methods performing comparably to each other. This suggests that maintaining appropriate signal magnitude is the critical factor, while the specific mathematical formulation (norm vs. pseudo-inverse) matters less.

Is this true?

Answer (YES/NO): NO